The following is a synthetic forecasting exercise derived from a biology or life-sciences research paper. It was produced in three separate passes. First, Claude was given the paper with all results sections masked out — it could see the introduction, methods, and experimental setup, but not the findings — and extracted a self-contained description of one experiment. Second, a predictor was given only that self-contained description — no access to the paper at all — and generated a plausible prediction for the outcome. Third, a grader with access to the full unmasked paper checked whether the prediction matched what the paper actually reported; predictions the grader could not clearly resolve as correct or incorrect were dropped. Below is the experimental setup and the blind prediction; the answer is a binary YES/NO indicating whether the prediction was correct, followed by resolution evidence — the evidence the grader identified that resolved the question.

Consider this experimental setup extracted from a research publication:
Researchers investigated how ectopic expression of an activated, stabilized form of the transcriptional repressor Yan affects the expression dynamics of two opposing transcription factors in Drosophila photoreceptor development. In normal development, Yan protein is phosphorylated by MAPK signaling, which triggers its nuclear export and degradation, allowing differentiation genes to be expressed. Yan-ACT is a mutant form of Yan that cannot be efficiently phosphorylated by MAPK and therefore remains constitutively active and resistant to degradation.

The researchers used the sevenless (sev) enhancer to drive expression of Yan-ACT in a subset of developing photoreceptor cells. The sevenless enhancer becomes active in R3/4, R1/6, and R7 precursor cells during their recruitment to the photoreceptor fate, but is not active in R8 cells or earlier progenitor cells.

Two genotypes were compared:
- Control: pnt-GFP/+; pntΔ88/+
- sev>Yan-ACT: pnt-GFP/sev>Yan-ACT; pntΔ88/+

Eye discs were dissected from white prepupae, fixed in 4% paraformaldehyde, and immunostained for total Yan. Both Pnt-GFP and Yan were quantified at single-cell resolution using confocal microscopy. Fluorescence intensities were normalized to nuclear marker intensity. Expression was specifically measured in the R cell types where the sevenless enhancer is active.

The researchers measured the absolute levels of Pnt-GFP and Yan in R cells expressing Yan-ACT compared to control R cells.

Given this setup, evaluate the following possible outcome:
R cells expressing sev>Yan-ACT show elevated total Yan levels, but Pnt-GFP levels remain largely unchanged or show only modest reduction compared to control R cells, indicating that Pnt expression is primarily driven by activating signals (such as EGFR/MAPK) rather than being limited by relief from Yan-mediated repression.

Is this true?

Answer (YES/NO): YES